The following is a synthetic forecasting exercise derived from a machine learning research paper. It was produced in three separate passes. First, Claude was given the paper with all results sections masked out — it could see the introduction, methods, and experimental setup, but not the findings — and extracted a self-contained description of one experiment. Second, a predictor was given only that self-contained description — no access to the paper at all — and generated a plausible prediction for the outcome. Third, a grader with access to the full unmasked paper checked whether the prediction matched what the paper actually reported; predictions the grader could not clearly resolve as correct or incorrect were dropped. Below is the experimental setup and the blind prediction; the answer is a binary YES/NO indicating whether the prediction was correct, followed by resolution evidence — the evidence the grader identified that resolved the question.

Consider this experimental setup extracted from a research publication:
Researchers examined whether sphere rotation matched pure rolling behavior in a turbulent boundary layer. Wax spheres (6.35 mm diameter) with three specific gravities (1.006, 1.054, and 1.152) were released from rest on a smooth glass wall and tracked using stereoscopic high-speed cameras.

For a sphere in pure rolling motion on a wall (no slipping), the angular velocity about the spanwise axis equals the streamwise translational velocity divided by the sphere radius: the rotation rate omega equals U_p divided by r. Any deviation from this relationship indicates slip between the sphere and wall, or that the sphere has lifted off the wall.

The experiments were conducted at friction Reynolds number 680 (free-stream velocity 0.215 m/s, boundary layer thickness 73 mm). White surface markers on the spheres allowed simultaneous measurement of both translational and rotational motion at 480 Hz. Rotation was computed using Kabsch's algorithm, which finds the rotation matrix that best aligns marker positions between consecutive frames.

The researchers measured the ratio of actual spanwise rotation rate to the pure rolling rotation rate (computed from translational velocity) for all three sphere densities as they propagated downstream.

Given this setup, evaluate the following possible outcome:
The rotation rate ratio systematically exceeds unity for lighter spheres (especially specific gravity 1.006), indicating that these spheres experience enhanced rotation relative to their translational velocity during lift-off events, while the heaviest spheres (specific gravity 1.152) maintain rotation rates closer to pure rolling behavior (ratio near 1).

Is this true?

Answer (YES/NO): NO